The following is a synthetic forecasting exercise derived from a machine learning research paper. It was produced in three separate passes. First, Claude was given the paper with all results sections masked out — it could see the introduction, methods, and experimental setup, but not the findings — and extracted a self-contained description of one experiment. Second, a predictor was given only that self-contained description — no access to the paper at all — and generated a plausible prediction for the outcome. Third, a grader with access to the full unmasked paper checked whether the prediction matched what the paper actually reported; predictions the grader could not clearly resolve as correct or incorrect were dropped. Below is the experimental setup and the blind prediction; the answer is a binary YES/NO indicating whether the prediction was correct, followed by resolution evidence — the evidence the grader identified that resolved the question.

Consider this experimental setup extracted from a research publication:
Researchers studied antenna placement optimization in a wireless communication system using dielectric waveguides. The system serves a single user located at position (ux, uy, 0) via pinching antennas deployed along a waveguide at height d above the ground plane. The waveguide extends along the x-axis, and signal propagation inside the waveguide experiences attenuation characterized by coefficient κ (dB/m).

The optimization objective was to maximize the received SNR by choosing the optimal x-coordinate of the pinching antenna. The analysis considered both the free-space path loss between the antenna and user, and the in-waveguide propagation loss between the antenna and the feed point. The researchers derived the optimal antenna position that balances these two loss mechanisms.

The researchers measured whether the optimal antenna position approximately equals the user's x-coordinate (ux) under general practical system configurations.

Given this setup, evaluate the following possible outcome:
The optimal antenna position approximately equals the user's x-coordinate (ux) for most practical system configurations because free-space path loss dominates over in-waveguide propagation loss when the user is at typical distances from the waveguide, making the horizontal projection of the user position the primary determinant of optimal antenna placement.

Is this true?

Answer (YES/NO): YES